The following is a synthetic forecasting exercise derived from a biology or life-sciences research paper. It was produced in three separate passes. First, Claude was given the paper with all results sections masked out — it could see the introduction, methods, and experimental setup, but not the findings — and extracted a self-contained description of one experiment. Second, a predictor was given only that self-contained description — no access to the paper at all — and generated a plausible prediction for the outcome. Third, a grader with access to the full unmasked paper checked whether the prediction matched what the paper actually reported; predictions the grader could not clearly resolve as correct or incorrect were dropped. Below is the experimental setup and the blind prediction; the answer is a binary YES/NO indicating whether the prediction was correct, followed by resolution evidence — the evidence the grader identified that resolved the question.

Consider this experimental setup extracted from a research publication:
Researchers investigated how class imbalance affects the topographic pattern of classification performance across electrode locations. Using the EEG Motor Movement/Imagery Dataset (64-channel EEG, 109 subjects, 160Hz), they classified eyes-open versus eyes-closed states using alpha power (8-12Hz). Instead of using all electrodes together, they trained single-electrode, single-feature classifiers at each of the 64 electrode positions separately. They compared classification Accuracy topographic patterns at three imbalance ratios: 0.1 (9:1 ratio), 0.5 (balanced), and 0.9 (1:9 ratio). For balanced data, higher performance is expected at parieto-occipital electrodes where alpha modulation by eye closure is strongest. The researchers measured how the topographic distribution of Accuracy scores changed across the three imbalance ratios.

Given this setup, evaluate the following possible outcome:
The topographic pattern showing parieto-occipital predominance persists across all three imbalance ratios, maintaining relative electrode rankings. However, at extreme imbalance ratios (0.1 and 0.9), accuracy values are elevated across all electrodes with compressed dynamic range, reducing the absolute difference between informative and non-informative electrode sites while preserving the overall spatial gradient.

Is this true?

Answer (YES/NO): NO